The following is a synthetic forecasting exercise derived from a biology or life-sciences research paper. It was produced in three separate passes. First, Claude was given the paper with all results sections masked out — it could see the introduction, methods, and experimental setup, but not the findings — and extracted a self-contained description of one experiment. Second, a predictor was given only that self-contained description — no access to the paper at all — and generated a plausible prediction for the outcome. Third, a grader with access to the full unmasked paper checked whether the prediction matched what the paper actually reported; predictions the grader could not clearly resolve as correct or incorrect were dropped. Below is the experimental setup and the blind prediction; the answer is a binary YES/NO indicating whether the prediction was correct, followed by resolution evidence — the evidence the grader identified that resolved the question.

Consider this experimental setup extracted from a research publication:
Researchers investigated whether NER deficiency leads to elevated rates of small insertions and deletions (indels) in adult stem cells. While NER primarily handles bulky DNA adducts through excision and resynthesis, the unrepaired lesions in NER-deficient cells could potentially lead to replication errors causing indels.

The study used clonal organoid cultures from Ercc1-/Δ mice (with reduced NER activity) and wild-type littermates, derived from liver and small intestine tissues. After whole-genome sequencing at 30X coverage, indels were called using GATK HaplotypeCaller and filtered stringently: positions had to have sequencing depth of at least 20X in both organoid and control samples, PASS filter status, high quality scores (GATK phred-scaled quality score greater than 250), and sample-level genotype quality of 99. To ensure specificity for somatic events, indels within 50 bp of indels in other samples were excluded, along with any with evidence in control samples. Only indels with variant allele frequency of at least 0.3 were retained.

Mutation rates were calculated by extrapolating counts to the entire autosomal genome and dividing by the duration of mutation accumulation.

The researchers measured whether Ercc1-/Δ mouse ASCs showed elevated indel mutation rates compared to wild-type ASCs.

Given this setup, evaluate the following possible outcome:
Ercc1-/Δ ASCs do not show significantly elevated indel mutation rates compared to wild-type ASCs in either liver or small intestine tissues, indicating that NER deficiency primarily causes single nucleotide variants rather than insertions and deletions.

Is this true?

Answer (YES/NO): YES